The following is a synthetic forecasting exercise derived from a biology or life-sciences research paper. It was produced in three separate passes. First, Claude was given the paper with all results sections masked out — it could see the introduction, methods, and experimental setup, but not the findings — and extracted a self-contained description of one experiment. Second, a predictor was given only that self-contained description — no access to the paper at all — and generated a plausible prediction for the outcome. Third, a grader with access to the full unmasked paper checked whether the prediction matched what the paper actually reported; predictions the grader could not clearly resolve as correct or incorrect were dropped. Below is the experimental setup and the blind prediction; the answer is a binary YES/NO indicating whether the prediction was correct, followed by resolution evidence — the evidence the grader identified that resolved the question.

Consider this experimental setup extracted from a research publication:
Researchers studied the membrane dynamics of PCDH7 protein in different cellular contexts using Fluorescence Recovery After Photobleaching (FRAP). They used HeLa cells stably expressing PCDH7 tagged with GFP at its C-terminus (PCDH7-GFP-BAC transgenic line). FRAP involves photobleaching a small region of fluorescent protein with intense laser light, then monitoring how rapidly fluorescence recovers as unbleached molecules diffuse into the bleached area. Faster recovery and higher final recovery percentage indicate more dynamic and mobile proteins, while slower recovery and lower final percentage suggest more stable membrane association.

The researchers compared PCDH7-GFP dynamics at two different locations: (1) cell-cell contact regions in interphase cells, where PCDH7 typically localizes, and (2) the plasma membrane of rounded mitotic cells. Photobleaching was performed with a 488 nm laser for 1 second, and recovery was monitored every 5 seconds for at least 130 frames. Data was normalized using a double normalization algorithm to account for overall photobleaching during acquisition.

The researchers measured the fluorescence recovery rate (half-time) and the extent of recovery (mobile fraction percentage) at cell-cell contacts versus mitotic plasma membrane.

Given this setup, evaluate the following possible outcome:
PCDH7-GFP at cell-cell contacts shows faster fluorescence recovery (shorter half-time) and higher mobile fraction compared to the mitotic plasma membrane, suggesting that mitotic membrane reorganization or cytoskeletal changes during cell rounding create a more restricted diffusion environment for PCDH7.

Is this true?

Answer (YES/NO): NO